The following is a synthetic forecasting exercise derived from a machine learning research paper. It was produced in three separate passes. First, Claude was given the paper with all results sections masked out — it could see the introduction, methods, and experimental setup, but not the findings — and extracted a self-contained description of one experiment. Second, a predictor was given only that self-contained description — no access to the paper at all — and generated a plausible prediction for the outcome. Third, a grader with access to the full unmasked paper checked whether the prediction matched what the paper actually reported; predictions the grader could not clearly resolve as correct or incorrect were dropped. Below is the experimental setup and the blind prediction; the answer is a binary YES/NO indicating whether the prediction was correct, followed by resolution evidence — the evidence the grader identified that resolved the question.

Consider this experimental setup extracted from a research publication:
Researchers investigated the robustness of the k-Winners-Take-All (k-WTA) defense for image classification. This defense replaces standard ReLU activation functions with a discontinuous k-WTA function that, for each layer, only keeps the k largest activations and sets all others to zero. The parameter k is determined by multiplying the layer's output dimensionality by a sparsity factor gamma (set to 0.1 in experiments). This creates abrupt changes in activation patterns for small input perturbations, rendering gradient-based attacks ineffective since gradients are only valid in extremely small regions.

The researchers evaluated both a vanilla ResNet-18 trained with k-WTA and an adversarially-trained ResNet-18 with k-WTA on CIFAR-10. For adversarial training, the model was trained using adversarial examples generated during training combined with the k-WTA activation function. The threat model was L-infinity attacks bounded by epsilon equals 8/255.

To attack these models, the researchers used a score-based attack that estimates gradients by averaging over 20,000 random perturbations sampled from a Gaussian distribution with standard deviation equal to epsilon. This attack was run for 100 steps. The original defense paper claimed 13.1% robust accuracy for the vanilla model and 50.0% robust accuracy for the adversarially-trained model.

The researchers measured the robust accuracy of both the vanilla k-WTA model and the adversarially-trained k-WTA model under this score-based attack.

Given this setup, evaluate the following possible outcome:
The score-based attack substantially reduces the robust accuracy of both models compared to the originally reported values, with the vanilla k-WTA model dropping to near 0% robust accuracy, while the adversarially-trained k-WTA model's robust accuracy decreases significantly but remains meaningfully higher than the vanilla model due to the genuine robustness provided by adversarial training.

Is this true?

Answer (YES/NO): NO